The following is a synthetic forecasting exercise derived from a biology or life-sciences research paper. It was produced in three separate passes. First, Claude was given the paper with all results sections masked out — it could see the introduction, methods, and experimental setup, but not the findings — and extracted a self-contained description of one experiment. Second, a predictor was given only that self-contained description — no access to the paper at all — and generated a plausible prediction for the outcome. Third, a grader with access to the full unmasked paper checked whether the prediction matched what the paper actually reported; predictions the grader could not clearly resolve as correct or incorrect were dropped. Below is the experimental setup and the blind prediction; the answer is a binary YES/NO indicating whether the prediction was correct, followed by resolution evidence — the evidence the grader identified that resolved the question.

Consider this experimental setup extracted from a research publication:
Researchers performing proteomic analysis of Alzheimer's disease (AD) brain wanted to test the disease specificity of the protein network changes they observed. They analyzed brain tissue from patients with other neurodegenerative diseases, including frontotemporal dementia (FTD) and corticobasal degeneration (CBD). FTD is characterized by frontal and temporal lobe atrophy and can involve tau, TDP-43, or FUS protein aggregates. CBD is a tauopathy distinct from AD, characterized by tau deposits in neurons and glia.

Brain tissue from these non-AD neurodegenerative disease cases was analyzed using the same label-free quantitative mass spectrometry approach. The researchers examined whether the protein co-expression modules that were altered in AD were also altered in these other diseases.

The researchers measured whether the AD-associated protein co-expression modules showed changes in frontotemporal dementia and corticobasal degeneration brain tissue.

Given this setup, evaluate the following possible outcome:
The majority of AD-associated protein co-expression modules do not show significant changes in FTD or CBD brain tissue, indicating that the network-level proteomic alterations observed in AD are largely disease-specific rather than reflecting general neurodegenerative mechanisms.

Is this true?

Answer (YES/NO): NO